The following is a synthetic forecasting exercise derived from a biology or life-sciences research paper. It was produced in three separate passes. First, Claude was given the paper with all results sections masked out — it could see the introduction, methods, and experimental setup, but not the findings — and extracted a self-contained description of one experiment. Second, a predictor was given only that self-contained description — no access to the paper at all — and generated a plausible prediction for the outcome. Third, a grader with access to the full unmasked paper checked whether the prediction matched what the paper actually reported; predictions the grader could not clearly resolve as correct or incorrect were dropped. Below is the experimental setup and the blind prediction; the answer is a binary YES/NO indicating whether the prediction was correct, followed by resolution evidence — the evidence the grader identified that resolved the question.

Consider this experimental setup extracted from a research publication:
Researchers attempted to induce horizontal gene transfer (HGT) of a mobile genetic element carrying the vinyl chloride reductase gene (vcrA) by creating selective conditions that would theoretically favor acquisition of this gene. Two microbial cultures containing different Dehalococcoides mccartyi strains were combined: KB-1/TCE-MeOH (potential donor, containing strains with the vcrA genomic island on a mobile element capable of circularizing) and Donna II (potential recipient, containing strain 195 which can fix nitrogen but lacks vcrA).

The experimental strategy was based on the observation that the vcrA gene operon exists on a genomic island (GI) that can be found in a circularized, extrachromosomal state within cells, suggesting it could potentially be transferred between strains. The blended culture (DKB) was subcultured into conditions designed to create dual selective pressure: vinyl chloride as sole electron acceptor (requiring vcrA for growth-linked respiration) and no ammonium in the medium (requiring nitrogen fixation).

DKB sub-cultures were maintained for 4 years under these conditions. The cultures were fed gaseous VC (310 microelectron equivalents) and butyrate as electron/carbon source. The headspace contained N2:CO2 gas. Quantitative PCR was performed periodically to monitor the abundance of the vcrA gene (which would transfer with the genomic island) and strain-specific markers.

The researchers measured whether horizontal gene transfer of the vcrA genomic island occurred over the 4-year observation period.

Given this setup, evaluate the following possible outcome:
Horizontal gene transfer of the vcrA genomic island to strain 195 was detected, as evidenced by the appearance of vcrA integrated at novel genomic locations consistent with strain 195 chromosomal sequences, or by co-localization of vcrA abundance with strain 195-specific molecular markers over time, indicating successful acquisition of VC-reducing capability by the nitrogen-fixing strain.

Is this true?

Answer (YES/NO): NO